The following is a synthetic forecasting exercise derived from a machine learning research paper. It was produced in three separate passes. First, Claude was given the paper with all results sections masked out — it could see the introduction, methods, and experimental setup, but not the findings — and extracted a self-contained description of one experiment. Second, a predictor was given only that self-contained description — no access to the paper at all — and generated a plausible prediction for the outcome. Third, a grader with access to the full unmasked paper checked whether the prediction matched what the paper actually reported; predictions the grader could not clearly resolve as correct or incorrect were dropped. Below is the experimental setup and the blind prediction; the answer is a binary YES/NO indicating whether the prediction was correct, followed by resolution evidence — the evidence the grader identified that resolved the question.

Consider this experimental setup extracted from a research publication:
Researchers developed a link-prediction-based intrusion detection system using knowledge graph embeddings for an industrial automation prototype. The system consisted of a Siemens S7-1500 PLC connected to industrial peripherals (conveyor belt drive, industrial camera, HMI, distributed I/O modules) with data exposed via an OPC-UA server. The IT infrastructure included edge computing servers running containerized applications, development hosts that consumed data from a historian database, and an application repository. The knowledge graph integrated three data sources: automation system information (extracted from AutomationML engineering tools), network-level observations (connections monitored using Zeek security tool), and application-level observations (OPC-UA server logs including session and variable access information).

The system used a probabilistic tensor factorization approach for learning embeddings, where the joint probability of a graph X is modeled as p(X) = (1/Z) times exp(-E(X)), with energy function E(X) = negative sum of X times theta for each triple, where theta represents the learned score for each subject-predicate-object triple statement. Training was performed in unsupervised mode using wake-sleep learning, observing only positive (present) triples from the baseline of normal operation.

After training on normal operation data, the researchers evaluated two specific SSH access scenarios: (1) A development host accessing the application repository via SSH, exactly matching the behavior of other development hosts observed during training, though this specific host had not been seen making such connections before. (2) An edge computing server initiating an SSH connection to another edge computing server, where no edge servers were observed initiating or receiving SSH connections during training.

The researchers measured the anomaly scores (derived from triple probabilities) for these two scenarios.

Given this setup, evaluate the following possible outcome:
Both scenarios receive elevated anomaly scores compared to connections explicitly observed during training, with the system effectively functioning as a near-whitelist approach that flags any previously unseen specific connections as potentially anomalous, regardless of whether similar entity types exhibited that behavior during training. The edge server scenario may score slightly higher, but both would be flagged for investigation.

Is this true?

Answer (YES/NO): NO